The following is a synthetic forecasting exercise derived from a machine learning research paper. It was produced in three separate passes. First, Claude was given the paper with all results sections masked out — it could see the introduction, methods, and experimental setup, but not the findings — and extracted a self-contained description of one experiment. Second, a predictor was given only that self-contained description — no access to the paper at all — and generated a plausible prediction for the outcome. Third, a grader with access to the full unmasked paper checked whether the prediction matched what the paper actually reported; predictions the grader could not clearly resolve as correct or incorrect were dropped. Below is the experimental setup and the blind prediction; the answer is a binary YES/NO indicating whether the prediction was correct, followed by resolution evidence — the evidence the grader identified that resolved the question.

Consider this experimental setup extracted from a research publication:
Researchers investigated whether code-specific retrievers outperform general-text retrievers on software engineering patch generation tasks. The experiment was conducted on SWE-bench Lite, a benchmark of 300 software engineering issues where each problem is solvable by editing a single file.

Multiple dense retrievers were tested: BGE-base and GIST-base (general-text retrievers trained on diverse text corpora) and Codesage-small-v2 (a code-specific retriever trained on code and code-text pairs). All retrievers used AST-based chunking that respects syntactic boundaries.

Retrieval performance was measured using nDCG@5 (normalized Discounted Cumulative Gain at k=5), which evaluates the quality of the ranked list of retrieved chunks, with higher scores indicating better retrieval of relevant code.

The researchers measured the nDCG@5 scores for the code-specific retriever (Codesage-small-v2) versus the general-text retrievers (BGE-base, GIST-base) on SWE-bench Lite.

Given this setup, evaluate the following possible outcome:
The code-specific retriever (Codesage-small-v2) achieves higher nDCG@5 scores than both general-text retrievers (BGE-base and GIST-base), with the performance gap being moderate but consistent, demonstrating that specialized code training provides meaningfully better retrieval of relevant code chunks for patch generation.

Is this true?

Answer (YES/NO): NO